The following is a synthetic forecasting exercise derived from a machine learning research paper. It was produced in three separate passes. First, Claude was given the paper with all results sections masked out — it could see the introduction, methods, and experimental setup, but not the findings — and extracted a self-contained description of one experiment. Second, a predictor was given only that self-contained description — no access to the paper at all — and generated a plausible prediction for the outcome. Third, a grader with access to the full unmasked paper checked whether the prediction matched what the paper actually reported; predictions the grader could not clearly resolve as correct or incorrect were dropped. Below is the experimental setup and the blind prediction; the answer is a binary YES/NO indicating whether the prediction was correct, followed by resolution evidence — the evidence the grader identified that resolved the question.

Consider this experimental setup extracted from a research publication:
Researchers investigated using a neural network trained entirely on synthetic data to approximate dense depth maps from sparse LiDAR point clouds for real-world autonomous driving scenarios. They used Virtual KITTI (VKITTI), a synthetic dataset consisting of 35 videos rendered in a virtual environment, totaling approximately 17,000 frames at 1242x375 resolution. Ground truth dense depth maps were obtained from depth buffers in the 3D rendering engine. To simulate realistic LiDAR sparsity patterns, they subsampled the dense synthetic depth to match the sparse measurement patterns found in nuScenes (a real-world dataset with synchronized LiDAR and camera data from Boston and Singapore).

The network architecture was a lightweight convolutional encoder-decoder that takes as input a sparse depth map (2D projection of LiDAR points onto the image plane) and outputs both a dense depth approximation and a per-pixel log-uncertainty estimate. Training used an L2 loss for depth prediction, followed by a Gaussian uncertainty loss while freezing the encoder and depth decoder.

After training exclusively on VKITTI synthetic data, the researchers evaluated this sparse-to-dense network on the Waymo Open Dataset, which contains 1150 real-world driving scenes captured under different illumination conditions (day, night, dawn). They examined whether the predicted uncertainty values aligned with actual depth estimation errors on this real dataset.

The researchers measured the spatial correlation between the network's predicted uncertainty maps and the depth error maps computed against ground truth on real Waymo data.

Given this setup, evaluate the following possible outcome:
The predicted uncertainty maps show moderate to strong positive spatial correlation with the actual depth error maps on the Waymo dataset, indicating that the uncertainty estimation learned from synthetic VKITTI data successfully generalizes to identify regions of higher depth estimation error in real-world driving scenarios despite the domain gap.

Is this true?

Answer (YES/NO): YES